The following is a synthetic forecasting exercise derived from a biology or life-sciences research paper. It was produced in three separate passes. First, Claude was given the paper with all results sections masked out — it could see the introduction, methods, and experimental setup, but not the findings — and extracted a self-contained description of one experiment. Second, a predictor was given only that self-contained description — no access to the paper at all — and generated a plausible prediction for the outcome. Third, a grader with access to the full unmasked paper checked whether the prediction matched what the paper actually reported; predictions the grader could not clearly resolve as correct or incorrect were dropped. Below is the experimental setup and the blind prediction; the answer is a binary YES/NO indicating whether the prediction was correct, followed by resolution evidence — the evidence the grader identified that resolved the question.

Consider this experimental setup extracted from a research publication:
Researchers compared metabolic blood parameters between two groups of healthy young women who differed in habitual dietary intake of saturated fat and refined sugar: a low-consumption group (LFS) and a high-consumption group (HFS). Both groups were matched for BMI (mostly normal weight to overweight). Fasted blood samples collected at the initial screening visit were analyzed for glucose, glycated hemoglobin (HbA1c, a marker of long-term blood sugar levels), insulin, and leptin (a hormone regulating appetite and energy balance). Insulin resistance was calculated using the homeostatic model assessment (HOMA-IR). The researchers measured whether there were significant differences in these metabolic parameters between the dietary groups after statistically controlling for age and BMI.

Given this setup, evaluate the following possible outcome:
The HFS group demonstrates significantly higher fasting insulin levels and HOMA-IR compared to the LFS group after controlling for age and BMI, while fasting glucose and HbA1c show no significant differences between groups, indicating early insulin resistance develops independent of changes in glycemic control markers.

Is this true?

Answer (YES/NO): NO